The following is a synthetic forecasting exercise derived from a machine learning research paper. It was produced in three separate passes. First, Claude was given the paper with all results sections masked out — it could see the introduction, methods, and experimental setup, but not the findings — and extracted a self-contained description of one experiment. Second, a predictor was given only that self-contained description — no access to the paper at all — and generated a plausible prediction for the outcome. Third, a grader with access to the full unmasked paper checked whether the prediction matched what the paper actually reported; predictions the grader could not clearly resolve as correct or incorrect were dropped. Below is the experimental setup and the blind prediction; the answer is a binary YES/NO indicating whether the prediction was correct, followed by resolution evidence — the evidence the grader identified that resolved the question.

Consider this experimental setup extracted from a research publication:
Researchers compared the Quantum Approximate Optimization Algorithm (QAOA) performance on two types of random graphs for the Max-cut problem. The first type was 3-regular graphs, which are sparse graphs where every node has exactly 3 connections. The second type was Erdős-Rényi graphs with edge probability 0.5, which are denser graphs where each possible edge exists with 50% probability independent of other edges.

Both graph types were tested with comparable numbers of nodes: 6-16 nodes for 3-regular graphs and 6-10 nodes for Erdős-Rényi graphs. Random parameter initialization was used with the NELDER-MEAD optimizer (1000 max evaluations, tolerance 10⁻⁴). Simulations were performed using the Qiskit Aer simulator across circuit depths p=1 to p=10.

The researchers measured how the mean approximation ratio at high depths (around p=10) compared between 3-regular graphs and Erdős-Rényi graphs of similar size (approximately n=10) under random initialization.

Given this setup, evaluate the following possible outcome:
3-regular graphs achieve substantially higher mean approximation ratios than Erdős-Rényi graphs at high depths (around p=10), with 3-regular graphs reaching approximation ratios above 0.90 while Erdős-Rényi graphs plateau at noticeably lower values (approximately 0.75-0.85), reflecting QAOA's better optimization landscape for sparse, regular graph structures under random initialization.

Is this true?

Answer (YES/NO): NO